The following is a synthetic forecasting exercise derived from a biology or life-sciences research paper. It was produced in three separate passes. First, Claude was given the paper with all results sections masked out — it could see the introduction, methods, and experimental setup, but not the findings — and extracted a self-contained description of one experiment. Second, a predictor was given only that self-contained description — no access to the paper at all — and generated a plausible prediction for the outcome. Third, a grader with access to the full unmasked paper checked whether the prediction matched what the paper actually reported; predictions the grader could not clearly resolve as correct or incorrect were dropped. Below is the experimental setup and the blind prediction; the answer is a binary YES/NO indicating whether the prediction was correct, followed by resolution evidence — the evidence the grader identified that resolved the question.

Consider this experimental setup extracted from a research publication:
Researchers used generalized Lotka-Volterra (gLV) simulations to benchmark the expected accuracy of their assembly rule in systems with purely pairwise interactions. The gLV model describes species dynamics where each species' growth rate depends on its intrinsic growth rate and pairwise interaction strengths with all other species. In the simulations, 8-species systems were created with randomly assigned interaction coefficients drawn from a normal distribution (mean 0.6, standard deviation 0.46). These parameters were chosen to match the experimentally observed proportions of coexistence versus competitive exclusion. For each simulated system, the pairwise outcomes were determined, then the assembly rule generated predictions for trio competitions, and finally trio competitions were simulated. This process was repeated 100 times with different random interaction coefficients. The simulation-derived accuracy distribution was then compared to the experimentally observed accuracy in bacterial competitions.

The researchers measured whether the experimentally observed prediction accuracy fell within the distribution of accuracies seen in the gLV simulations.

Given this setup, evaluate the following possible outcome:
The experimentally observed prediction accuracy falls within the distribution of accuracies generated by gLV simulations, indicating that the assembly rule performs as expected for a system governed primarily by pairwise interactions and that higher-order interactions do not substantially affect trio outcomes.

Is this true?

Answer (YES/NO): YES